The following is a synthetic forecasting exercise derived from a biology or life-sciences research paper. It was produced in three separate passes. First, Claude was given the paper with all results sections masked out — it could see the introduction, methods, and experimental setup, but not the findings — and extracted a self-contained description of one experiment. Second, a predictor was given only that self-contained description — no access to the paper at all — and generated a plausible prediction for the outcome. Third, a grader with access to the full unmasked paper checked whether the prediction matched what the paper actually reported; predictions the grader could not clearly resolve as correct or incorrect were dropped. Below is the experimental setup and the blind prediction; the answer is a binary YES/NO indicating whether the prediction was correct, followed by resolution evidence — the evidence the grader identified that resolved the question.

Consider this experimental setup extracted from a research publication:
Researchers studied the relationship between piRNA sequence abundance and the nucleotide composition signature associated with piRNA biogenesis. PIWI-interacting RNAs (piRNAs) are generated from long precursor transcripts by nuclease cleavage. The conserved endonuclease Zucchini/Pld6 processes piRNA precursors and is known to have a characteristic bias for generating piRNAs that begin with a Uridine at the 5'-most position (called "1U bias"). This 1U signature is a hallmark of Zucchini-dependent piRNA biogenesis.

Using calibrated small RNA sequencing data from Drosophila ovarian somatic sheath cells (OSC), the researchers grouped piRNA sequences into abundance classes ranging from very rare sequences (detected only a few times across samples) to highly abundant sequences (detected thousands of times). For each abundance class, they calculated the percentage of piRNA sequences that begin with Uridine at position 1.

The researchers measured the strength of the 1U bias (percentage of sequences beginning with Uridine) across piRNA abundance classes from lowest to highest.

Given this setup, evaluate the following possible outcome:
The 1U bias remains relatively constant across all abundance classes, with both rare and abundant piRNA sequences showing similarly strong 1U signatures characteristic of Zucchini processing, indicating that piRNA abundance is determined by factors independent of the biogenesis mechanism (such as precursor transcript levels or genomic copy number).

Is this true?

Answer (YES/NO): NO